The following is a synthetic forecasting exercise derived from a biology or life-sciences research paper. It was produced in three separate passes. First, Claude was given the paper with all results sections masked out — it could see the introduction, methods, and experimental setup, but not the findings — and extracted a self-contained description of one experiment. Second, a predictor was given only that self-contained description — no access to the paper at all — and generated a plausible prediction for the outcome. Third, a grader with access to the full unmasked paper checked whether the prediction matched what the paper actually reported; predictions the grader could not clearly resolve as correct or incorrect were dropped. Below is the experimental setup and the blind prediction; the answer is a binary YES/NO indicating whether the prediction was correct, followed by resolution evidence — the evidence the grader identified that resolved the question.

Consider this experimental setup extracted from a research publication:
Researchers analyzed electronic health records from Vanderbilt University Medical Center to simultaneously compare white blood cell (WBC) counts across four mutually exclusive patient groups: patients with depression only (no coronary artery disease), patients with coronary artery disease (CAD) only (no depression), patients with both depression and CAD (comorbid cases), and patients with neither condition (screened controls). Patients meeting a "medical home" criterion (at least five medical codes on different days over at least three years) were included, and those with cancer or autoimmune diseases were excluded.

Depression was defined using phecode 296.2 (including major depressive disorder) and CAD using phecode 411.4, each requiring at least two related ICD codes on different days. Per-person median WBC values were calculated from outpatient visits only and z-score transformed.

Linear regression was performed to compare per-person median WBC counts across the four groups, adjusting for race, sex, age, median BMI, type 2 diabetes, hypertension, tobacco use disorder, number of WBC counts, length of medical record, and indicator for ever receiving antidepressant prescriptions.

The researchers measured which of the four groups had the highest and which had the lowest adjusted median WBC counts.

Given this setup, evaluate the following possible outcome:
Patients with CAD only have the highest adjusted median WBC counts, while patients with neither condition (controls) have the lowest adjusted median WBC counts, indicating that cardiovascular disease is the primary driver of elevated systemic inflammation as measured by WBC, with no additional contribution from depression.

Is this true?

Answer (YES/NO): NO